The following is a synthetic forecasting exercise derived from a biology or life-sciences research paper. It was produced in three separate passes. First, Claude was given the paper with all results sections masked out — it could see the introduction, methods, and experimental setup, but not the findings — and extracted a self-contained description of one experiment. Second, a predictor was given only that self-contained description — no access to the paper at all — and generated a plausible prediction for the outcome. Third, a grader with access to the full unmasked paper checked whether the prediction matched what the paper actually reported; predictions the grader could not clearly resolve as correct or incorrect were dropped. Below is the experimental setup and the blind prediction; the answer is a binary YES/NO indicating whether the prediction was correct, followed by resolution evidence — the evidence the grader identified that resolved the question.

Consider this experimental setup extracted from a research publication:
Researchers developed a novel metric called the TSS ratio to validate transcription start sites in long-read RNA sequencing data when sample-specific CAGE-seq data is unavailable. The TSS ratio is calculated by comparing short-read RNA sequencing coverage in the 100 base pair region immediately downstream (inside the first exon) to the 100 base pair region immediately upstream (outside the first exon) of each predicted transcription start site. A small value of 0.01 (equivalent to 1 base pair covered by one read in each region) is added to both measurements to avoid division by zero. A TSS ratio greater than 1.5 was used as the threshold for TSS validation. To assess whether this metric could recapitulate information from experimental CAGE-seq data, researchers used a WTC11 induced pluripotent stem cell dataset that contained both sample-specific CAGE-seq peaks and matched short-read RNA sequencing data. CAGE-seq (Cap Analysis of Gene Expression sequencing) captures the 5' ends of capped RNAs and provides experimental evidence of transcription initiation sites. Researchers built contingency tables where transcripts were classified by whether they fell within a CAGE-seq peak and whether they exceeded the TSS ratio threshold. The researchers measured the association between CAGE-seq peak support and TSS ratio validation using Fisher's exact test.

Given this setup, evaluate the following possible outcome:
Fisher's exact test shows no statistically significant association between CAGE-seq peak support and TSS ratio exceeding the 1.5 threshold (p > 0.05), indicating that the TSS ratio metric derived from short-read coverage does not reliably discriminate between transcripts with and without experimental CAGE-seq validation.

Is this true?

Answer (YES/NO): NO